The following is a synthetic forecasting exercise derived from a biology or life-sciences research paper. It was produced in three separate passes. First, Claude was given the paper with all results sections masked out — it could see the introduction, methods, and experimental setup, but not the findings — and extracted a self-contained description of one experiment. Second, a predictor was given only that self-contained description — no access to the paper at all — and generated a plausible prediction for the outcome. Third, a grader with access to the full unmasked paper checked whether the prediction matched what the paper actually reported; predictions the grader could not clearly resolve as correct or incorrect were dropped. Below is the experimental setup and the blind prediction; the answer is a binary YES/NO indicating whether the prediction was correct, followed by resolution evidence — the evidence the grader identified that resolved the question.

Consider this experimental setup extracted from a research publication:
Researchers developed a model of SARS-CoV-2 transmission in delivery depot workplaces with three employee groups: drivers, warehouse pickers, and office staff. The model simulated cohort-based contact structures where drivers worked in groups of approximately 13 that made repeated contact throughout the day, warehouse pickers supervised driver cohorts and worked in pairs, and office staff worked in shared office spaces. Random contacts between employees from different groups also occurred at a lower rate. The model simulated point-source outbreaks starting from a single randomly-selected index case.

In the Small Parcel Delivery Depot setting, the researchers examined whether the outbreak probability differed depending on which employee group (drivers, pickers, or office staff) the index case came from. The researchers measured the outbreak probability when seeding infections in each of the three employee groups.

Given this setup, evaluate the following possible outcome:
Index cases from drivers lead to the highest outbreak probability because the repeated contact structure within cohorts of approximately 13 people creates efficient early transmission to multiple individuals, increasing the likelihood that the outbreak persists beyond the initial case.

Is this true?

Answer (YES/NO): NO